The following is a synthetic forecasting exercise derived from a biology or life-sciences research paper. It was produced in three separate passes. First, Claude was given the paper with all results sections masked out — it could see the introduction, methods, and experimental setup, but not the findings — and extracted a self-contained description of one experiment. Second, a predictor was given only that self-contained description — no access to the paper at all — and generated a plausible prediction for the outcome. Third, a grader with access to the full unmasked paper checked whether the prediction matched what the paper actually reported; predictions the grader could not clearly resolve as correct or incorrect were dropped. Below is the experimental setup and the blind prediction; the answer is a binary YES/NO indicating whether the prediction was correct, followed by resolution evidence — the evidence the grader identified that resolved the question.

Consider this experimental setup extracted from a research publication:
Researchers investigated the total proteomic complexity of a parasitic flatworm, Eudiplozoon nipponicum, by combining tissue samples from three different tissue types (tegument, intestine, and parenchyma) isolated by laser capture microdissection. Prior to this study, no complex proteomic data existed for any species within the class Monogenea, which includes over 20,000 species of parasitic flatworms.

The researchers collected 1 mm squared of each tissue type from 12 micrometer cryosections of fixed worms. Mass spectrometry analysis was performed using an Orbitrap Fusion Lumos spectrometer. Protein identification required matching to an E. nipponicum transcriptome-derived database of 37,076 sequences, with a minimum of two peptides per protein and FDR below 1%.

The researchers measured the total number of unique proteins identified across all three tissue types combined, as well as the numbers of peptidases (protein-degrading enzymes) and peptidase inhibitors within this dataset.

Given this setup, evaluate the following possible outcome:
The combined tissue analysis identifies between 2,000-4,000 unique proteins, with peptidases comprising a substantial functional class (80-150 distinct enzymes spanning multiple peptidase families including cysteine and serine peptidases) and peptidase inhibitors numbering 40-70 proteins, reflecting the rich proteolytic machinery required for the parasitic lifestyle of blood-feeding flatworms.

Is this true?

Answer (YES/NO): NO